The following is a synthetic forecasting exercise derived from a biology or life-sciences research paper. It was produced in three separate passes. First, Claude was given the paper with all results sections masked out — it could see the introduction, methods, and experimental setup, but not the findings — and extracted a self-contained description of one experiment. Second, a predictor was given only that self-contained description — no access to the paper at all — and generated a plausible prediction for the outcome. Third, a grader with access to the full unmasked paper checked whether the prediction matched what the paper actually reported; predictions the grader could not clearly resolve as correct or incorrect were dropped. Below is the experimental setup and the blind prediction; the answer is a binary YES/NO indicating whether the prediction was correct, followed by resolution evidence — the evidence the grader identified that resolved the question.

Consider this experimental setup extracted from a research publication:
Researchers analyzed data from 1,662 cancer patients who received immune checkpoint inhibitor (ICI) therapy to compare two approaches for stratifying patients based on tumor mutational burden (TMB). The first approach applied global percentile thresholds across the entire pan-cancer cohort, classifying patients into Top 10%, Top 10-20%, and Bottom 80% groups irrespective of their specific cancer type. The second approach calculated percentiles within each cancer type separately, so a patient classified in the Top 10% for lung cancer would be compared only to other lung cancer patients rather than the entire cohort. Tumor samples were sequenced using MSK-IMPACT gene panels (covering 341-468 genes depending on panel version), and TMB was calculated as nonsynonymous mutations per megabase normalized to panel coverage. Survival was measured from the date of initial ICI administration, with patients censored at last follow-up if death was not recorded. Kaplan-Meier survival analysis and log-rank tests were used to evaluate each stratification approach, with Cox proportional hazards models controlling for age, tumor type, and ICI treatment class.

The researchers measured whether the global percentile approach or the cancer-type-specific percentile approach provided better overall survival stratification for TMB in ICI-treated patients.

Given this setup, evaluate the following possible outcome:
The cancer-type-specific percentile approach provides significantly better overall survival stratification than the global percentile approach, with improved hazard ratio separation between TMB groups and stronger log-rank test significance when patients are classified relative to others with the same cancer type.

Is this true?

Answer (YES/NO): NO